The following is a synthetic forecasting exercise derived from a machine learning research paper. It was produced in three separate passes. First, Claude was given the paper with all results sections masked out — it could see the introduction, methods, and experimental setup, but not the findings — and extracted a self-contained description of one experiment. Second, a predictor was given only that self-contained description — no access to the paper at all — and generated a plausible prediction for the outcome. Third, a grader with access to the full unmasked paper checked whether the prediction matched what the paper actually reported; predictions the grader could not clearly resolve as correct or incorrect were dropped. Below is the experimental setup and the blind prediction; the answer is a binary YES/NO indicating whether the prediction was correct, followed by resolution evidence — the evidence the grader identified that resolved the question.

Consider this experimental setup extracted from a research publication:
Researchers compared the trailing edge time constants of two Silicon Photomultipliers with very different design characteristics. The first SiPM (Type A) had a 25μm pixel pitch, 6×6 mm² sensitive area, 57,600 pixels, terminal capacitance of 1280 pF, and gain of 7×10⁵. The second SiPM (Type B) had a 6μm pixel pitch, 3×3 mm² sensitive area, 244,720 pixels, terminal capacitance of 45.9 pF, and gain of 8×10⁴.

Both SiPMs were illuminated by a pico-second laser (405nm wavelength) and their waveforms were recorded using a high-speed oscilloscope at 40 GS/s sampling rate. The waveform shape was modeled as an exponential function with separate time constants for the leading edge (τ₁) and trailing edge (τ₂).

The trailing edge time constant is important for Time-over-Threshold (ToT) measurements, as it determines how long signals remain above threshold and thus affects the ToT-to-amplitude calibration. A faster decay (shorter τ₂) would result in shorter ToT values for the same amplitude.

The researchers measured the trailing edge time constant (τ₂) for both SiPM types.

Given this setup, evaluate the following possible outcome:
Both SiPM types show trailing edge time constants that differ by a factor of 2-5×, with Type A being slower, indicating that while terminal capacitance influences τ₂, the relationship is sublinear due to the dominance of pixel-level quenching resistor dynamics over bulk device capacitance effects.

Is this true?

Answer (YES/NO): NO